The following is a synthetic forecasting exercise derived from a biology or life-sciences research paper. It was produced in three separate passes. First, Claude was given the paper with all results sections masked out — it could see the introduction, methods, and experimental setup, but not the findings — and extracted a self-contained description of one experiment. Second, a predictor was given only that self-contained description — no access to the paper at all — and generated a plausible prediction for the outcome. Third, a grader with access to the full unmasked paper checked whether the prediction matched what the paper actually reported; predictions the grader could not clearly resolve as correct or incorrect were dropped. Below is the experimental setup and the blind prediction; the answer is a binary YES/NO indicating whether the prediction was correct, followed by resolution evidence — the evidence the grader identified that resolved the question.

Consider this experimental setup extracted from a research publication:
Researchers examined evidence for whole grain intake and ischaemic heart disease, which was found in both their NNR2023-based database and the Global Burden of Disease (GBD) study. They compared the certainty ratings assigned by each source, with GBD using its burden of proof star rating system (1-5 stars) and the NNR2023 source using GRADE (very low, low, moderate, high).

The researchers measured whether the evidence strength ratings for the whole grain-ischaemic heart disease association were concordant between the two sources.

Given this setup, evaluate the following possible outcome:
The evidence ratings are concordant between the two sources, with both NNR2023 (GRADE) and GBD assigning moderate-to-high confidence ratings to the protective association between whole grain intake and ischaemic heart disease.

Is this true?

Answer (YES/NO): NO